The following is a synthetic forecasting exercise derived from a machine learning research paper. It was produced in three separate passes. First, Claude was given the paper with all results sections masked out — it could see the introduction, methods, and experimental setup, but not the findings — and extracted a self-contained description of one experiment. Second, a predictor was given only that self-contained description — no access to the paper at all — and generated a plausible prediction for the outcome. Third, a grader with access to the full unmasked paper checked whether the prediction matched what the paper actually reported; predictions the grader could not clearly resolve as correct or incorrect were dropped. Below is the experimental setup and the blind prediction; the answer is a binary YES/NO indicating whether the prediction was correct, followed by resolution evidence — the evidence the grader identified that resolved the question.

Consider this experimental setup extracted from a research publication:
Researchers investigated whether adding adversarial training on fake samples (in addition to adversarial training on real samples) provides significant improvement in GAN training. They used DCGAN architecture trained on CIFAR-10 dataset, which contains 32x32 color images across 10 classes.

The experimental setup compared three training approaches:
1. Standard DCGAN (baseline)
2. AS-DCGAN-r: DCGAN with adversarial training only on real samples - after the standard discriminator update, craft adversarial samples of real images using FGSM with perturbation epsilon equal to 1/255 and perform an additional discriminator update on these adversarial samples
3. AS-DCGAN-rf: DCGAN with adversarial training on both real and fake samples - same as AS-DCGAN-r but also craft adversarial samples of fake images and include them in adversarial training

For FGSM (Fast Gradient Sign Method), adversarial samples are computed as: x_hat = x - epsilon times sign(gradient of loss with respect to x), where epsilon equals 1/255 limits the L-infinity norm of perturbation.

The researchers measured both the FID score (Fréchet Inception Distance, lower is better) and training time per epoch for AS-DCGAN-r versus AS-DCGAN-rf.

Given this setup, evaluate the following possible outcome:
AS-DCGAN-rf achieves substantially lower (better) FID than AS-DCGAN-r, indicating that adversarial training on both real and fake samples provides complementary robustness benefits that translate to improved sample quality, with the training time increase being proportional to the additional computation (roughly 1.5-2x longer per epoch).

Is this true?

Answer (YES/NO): NO